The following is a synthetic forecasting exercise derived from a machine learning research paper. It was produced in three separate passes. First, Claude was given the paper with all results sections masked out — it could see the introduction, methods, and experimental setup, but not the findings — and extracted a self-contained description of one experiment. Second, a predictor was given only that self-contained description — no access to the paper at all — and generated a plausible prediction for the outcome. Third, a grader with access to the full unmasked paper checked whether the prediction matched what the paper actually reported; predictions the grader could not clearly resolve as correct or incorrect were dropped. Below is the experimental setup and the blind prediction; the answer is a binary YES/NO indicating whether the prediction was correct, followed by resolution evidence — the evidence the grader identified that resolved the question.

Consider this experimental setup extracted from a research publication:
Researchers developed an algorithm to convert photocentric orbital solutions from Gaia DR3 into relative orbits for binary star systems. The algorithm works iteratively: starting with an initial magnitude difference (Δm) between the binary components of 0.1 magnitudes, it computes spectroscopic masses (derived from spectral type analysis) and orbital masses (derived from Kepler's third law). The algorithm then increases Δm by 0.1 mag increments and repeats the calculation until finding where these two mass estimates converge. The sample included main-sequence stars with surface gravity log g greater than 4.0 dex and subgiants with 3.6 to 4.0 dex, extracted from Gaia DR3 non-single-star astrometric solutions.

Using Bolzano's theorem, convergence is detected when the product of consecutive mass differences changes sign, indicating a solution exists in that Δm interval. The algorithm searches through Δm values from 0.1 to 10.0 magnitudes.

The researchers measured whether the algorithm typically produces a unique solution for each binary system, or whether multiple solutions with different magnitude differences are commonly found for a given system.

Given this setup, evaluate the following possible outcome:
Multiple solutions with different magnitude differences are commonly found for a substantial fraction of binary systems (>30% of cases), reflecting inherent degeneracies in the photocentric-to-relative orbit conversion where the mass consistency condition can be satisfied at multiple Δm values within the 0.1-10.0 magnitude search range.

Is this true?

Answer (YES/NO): YES